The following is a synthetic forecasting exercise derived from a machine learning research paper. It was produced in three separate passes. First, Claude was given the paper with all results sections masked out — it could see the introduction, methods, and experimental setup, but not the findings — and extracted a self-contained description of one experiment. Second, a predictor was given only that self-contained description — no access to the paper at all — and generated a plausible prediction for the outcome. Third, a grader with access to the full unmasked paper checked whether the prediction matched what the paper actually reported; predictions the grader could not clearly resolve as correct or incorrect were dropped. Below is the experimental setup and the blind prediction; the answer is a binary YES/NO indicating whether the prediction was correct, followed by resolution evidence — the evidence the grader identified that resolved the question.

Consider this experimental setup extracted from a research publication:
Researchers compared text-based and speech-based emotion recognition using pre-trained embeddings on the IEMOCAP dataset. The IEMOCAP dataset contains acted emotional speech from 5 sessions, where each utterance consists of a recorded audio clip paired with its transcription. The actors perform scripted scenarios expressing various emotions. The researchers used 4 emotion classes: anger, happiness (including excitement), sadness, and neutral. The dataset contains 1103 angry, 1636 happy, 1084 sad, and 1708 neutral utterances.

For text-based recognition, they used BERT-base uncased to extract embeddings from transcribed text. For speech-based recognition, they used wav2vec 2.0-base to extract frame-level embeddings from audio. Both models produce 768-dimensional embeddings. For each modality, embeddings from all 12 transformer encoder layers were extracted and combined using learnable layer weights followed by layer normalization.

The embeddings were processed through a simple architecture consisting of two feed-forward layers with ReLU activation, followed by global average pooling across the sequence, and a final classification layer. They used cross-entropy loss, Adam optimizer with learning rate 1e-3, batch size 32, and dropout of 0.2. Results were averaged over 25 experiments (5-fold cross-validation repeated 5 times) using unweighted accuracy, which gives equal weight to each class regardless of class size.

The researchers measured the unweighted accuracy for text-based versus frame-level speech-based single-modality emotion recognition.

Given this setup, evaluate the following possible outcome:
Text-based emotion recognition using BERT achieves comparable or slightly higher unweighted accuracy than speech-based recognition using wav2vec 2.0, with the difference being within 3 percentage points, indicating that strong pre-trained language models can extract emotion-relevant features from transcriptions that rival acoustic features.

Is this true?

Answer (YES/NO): YES